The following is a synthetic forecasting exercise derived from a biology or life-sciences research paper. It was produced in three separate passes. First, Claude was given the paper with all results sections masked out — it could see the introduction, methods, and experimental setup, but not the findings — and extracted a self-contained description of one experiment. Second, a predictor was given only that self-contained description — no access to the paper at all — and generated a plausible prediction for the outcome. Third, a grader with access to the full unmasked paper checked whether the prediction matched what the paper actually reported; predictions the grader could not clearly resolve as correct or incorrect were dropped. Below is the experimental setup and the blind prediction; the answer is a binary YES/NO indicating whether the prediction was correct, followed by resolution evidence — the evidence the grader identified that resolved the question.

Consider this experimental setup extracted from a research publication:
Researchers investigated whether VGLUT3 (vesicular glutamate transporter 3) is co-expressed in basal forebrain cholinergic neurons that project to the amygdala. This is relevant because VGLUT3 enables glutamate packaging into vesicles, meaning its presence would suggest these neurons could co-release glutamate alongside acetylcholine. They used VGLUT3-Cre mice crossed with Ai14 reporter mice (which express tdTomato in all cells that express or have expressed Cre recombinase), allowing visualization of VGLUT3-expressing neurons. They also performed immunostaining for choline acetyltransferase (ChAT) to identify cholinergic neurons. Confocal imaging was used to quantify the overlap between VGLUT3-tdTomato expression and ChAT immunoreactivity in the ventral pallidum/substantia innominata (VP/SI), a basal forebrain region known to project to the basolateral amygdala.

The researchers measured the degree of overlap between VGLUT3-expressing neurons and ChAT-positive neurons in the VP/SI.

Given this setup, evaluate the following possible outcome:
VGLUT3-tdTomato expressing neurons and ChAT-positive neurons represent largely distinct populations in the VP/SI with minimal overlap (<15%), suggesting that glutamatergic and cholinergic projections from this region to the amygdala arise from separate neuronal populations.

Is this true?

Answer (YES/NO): NO